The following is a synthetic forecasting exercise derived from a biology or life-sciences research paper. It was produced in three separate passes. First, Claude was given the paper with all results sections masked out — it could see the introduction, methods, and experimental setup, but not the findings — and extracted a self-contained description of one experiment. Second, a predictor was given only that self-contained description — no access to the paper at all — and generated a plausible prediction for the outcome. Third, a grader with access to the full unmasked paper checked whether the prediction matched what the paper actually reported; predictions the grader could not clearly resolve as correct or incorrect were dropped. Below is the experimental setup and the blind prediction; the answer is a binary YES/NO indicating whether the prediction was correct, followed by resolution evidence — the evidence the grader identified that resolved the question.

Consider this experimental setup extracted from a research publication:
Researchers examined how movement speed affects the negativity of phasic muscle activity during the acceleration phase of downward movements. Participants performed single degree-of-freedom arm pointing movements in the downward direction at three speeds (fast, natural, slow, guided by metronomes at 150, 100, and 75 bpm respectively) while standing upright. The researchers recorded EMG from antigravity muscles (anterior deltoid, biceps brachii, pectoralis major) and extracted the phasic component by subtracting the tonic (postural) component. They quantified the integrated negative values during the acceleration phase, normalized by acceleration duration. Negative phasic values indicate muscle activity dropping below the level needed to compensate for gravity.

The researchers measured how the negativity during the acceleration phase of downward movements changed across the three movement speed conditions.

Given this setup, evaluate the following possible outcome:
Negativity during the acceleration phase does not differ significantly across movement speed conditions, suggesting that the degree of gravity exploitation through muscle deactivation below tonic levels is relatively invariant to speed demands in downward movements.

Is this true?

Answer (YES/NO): NO